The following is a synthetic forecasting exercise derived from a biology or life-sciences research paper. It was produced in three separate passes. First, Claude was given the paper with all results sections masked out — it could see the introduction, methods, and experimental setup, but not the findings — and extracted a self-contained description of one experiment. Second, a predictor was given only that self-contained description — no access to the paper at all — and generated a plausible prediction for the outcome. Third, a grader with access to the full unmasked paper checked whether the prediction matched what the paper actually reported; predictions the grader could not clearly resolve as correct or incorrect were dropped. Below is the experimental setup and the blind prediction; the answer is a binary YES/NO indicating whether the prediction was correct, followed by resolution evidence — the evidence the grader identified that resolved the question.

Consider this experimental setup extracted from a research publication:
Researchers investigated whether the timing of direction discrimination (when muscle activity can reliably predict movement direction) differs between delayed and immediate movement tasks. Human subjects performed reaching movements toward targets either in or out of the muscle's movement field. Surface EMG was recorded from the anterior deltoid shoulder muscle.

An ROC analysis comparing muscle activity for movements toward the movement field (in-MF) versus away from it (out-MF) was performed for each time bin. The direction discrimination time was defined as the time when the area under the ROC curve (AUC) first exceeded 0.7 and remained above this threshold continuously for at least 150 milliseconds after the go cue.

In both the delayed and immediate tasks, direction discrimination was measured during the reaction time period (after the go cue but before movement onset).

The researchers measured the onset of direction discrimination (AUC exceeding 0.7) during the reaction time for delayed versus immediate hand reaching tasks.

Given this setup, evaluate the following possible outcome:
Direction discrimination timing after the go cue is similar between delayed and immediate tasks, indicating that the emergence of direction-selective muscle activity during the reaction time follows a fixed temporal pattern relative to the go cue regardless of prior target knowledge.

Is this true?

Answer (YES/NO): NO